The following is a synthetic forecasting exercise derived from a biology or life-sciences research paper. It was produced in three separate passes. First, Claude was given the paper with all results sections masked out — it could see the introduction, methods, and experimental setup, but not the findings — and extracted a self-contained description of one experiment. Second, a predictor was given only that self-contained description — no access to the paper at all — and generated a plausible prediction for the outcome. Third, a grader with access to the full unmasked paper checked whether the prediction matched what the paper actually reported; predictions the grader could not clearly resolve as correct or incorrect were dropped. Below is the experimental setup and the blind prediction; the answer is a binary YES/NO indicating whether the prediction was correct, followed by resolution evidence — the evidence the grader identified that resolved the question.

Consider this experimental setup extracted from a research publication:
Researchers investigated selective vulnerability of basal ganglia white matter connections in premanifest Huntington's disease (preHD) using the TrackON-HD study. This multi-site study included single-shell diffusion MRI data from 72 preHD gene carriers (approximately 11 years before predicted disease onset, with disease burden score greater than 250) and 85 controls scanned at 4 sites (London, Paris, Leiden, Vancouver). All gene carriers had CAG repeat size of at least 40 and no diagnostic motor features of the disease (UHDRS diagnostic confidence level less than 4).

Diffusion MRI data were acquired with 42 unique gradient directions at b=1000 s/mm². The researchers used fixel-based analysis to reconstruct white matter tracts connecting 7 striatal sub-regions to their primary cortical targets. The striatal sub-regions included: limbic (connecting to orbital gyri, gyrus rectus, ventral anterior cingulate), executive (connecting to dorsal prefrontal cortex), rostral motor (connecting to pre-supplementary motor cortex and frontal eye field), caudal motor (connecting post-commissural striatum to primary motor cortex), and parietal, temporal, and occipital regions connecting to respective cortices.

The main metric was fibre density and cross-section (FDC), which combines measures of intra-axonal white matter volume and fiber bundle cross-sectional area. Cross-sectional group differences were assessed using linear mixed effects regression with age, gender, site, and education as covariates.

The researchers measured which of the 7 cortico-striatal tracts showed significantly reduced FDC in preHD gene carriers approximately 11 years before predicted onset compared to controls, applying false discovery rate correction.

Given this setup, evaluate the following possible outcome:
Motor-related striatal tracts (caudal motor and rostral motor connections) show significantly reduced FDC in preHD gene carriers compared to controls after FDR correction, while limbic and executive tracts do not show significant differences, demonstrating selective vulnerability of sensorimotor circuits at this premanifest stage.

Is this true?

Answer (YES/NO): NO